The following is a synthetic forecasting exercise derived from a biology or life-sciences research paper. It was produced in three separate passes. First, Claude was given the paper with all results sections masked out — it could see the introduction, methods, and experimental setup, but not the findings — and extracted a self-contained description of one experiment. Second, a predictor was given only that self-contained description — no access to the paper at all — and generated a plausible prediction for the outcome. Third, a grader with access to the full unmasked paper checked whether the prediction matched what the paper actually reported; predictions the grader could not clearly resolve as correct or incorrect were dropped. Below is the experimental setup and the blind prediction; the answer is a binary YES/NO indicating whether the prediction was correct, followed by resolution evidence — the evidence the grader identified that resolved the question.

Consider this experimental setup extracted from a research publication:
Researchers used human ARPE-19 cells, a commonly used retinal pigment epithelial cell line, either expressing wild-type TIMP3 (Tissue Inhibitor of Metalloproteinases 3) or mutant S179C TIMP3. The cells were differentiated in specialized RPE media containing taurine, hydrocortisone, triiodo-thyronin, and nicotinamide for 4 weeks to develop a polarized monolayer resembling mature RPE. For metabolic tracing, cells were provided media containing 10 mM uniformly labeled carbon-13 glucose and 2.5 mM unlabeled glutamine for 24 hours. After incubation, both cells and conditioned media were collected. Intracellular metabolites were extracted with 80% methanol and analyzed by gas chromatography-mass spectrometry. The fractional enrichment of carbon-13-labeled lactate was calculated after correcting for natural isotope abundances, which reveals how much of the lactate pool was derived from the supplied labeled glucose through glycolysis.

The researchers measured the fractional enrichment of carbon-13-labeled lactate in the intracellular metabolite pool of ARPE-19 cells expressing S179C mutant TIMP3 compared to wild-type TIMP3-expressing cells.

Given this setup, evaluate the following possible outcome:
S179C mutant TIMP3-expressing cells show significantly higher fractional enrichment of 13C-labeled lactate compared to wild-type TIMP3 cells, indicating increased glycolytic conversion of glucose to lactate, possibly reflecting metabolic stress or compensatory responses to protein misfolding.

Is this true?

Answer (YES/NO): NO